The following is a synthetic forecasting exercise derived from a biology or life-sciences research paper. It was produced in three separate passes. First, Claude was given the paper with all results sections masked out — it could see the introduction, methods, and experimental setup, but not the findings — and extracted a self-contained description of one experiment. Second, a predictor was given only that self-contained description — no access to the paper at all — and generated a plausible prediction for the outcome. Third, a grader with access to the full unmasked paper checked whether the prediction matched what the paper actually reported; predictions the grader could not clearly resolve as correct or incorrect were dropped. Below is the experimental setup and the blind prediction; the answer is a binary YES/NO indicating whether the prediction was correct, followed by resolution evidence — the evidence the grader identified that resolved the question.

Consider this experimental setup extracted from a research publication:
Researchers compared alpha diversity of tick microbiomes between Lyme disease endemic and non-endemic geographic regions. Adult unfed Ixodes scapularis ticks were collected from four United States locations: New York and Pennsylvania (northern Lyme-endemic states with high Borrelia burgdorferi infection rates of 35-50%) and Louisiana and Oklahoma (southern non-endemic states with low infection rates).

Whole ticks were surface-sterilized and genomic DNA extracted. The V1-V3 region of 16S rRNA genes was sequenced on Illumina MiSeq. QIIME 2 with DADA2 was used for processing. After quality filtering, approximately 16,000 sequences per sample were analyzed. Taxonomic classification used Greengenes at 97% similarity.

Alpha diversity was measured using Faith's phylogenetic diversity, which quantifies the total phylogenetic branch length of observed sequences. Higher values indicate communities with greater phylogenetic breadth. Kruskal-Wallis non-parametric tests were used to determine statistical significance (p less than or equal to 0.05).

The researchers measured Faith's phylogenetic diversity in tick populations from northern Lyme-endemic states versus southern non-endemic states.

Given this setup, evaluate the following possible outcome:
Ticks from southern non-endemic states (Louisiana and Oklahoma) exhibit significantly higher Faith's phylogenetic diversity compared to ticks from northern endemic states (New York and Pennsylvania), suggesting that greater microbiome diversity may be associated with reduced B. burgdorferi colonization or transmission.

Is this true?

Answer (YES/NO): NO